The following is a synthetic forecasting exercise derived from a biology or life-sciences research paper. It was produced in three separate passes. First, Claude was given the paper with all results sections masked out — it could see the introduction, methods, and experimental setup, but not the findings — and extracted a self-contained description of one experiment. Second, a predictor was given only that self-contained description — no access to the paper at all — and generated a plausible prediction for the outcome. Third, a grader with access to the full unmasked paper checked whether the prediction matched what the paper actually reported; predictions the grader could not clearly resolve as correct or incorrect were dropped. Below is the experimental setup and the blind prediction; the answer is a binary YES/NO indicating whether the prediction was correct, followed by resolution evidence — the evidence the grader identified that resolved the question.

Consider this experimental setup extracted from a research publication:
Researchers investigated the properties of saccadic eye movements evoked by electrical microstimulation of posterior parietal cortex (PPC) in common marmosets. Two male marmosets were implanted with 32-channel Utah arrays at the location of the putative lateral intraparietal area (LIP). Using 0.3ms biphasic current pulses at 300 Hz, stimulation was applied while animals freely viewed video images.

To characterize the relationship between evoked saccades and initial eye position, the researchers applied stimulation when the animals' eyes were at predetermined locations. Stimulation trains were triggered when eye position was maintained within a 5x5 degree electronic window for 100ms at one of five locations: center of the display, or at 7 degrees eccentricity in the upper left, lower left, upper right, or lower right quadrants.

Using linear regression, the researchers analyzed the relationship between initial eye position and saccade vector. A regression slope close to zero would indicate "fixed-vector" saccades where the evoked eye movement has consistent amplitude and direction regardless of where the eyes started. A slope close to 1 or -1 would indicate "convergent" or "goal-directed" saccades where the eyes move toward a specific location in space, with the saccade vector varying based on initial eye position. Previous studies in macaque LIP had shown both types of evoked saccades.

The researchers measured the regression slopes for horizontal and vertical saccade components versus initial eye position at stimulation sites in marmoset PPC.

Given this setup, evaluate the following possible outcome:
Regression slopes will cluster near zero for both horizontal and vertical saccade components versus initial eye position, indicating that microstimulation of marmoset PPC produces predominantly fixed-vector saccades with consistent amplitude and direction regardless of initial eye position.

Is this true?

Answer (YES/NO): YES